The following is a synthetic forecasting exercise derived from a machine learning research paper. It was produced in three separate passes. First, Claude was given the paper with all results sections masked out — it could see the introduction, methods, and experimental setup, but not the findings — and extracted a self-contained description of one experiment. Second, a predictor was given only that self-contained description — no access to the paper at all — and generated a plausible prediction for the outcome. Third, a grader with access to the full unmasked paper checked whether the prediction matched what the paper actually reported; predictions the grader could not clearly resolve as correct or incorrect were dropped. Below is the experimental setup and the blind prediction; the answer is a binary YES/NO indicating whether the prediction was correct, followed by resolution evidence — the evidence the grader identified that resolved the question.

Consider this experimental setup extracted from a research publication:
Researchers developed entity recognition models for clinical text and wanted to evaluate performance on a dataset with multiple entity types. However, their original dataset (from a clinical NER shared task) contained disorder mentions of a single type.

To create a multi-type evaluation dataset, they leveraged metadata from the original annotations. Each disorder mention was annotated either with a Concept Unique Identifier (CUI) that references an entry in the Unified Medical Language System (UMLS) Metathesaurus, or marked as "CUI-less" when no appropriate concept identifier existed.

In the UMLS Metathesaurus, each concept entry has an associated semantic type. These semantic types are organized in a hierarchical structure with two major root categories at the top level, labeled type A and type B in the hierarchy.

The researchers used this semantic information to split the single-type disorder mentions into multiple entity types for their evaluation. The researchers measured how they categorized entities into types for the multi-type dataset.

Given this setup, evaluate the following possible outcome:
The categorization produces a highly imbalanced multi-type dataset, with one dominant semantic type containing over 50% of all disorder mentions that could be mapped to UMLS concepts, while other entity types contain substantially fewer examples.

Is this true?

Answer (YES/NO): NO